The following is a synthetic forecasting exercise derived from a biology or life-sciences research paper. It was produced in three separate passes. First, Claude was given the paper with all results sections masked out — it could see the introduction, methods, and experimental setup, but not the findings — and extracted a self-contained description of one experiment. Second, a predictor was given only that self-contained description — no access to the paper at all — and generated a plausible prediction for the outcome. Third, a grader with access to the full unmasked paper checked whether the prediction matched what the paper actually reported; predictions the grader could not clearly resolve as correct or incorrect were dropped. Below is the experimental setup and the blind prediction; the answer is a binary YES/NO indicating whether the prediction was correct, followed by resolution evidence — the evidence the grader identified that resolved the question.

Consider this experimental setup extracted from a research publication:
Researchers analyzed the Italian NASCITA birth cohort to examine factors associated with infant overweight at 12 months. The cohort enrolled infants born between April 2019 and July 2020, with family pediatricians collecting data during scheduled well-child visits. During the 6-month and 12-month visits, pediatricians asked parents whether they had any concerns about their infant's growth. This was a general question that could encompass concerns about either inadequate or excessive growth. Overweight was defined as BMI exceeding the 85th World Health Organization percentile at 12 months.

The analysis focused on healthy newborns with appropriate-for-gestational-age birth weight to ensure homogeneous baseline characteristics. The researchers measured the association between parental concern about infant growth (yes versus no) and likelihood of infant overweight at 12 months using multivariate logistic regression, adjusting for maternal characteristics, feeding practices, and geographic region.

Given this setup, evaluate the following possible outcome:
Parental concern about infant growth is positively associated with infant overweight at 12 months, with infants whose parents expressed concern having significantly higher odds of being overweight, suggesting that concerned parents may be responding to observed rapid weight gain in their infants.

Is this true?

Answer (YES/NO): NO